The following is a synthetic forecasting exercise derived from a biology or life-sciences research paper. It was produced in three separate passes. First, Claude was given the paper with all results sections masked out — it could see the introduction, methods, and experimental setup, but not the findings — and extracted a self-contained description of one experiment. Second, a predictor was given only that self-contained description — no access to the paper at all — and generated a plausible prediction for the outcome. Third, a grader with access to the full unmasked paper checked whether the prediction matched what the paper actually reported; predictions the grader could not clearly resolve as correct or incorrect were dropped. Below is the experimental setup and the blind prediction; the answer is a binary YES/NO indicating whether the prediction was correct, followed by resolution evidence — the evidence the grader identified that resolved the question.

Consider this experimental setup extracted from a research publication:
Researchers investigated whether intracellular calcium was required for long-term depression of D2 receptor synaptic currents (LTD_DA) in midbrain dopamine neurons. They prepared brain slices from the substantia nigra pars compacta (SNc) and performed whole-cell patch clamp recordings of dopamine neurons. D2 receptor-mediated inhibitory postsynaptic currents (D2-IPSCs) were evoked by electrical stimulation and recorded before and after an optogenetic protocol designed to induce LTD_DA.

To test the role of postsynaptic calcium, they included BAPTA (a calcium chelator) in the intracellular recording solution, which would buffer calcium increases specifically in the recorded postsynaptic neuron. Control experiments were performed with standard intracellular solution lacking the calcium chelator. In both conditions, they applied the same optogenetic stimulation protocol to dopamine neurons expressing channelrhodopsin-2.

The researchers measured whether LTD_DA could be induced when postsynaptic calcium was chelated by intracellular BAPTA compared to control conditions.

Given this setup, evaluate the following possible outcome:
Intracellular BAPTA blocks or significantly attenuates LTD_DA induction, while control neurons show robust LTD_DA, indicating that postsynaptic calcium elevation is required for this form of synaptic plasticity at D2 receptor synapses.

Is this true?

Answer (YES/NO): YES